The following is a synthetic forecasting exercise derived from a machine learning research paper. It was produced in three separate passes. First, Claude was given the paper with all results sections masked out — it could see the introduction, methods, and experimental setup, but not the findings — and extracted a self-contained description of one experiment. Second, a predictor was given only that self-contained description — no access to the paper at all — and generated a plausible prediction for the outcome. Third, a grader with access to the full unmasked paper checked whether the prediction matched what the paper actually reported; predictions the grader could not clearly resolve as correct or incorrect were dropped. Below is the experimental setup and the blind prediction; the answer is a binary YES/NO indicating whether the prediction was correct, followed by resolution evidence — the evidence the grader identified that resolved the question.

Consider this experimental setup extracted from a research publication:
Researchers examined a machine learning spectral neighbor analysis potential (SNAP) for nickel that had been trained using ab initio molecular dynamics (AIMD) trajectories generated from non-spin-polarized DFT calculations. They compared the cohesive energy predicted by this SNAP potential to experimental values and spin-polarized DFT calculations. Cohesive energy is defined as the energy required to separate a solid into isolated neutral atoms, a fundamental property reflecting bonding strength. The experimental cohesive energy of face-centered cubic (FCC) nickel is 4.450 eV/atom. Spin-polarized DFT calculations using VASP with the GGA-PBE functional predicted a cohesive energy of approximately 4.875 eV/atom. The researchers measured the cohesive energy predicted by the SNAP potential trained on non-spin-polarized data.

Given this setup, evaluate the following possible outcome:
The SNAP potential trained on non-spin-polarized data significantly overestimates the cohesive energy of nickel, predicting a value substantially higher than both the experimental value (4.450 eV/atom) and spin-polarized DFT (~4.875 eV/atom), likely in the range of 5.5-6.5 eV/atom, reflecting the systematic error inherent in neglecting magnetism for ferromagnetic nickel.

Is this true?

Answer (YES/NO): YES